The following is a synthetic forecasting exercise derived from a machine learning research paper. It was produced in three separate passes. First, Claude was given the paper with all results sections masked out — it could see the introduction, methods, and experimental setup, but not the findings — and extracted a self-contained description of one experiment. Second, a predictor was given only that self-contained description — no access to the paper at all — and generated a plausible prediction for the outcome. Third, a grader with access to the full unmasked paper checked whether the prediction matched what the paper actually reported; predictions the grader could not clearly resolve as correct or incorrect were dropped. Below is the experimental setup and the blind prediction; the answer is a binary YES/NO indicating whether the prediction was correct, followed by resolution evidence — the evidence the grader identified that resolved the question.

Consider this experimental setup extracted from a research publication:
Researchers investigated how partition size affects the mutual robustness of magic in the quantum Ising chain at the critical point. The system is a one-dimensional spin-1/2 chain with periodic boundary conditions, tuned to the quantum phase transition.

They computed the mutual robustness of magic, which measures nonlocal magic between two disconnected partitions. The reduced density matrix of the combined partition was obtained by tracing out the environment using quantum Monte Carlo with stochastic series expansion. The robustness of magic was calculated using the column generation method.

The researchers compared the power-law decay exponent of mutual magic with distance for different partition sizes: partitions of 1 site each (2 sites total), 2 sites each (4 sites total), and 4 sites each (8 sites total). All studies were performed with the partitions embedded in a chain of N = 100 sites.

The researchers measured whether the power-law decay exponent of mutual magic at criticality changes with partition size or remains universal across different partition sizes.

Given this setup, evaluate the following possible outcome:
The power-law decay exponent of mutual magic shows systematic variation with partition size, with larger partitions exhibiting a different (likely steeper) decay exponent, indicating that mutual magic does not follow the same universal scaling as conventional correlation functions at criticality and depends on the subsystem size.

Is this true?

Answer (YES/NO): YES